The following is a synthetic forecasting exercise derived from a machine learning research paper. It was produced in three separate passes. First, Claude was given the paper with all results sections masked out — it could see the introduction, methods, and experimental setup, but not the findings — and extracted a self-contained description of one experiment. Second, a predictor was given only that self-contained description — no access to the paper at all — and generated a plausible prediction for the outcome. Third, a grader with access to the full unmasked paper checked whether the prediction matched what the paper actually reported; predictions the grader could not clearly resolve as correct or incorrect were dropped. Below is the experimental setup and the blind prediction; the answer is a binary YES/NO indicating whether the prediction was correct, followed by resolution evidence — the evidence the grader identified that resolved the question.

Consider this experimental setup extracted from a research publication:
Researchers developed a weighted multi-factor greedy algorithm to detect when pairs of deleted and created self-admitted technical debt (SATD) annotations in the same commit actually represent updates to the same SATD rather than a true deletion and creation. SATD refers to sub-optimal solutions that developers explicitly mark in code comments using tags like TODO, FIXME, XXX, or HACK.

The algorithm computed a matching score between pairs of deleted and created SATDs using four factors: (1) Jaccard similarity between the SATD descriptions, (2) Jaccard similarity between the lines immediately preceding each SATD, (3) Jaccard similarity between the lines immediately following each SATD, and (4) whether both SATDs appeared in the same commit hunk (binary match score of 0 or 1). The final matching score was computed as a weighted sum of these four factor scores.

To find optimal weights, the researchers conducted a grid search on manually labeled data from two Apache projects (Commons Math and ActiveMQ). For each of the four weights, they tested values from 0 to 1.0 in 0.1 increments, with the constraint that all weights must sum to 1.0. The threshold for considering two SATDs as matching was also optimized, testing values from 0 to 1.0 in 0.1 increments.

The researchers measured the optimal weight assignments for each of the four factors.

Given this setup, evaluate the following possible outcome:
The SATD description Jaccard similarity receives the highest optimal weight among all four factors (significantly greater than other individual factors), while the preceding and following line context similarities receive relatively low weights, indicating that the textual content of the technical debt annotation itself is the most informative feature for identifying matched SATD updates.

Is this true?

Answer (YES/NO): YES